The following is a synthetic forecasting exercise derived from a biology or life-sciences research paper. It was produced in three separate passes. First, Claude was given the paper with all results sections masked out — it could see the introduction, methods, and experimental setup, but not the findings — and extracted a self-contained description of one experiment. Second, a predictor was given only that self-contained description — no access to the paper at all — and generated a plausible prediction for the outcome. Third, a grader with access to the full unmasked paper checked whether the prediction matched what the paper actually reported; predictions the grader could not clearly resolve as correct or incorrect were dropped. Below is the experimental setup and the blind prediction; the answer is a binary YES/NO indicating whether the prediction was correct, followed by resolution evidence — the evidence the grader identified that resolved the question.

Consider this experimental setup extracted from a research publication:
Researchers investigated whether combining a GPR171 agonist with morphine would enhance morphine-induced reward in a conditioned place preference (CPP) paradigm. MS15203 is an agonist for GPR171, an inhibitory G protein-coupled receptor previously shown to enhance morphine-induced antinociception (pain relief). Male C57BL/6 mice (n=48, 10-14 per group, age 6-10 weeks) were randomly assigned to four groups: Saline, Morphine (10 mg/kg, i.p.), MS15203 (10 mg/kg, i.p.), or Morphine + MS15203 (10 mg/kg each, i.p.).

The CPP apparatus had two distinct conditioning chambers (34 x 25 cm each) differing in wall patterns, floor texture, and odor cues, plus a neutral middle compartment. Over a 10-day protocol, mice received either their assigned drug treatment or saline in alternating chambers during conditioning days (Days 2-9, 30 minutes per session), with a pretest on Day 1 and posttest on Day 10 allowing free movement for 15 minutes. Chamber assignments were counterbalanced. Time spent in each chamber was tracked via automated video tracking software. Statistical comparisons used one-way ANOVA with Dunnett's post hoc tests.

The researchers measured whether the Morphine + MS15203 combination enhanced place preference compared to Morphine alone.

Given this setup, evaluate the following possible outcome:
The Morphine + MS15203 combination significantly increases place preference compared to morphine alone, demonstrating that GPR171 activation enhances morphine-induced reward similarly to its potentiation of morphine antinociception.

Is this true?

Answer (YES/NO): NO